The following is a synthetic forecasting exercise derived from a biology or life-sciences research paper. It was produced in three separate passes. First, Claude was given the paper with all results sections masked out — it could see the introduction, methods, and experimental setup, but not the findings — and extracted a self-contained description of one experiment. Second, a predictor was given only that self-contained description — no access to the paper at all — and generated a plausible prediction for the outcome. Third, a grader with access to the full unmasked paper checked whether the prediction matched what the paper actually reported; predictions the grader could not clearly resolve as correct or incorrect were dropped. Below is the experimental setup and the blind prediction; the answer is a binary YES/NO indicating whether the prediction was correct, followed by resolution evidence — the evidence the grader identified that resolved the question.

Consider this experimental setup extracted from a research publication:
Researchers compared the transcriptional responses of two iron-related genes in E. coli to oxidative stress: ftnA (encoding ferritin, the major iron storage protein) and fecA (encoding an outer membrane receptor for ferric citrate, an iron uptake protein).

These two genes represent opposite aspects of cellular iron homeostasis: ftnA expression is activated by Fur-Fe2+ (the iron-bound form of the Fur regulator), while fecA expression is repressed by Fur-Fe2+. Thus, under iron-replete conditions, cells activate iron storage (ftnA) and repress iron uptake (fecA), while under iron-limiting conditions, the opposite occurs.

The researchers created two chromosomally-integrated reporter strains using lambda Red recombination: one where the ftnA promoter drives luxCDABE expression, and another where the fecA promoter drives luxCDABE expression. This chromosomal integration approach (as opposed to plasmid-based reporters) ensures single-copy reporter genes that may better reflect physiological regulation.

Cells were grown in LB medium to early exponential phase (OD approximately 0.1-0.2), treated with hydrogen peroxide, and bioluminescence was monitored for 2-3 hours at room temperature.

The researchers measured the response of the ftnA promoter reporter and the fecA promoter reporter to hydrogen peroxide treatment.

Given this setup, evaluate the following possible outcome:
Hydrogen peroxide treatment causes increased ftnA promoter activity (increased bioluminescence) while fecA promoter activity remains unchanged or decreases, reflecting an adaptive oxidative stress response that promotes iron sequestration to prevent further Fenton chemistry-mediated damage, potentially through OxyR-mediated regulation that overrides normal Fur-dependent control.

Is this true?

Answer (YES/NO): NO